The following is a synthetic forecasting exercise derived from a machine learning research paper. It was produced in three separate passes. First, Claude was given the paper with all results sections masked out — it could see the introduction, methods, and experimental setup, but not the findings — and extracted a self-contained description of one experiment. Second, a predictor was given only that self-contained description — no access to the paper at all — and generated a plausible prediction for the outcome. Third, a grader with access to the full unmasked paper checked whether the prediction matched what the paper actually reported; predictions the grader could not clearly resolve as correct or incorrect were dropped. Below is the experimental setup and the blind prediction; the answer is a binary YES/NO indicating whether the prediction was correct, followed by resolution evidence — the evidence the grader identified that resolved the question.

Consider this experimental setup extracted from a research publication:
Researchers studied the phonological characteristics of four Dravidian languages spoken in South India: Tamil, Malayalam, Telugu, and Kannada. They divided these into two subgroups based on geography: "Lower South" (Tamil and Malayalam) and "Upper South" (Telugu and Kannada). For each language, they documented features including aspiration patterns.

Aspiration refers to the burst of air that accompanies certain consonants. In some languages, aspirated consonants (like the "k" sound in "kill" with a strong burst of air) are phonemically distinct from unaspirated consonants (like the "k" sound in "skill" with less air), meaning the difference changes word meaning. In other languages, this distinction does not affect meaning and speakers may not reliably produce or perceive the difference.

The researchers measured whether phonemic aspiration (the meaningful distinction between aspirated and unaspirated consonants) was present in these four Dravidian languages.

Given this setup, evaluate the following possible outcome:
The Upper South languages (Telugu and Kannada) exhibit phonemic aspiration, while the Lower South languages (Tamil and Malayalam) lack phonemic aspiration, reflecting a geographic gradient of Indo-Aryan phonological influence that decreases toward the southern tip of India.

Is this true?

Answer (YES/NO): NO